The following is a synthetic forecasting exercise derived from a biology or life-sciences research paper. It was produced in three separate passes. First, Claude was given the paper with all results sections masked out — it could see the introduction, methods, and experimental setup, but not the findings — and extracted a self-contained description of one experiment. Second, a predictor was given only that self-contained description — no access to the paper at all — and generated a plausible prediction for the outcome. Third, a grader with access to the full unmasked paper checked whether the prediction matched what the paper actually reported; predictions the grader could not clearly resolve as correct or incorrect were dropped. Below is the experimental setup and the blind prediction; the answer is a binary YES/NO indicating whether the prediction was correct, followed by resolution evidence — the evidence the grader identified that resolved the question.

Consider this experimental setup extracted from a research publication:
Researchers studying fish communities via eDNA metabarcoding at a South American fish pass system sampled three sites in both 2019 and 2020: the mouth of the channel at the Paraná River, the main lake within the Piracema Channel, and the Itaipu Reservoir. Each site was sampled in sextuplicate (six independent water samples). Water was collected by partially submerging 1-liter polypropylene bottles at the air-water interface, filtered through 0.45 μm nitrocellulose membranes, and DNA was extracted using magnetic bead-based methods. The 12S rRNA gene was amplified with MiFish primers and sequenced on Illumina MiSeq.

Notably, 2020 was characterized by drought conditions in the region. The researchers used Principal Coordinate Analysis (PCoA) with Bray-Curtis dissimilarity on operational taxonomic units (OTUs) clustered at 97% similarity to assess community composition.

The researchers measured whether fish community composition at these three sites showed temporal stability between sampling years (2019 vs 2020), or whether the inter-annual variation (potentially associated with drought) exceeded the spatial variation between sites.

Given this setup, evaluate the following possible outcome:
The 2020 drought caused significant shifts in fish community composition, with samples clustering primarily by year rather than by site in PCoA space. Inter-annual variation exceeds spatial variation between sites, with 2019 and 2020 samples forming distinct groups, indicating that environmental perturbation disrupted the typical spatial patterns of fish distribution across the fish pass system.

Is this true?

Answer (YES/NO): NO